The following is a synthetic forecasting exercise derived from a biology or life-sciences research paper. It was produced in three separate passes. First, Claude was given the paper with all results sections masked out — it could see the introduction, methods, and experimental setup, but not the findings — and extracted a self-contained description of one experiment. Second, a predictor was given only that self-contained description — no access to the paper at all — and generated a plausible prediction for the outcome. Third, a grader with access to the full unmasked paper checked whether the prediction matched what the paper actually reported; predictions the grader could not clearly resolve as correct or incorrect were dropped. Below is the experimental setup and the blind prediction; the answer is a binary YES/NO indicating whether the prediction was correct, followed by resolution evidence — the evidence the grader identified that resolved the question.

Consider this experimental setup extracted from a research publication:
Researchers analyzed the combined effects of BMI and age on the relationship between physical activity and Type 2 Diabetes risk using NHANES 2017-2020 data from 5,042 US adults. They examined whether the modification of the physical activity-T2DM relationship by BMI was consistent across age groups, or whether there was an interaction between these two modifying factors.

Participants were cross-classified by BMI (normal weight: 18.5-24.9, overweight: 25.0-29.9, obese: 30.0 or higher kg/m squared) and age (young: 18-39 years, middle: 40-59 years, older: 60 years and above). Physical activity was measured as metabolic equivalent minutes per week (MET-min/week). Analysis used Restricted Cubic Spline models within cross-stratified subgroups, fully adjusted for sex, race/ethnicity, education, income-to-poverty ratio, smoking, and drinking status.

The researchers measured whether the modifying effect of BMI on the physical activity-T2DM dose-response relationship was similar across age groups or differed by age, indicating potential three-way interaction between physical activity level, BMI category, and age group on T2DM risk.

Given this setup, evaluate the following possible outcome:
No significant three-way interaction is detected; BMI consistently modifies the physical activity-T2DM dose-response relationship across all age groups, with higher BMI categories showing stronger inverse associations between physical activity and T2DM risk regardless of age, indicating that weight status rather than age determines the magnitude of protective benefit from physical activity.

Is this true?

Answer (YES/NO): NO